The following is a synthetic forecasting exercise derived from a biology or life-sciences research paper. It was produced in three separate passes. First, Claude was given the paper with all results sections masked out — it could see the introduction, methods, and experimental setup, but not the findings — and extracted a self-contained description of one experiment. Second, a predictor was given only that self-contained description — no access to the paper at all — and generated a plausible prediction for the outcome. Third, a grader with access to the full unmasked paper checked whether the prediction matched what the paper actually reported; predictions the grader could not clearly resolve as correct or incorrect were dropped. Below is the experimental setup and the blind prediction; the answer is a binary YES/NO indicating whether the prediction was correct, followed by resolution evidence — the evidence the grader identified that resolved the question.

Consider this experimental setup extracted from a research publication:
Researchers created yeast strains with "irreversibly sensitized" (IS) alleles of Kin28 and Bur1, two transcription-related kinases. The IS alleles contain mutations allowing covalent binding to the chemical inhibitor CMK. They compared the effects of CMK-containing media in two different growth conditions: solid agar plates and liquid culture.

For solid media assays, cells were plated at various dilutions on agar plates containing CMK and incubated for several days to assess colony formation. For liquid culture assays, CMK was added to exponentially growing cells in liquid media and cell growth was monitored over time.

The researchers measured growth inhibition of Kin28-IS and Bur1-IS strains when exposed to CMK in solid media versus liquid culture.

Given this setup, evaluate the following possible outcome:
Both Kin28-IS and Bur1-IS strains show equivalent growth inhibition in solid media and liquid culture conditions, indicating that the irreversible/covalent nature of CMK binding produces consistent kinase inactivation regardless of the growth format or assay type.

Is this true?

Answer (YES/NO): NO